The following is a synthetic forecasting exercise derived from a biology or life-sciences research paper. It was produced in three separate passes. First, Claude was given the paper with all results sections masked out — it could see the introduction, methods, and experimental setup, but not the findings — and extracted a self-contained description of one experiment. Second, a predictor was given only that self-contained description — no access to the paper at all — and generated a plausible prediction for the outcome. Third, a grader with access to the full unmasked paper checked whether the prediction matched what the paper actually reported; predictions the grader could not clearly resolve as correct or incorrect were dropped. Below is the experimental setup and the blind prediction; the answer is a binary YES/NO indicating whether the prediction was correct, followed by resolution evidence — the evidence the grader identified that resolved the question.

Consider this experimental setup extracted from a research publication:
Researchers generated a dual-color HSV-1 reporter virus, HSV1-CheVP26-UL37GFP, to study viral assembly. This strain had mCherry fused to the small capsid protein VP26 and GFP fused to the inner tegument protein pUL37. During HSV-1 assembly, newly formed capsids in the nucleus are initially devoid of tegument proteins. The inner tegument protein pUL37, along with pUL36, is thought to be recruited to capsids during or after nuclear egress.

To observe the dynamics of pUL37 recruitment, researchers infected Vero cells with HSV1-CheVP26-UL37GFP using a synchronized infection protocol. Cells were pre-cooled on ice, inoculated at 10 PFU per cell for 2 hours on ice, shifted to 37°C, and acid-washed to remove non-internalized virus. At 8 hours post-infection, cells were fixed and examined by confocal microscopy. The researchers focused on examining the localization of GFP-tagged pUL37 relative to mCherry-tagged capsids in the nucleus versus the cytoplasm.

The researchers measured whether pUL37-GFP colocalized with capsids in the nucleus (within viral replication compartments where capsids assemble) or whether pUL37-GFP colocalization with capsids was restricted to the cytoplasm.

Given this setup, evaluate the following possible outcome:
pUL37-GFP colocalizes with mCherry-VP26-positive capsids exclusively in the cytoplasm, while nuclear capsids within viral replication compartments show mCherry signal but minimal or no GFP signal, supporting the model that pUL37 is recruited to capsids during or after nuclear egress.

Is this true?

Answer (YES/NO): YES